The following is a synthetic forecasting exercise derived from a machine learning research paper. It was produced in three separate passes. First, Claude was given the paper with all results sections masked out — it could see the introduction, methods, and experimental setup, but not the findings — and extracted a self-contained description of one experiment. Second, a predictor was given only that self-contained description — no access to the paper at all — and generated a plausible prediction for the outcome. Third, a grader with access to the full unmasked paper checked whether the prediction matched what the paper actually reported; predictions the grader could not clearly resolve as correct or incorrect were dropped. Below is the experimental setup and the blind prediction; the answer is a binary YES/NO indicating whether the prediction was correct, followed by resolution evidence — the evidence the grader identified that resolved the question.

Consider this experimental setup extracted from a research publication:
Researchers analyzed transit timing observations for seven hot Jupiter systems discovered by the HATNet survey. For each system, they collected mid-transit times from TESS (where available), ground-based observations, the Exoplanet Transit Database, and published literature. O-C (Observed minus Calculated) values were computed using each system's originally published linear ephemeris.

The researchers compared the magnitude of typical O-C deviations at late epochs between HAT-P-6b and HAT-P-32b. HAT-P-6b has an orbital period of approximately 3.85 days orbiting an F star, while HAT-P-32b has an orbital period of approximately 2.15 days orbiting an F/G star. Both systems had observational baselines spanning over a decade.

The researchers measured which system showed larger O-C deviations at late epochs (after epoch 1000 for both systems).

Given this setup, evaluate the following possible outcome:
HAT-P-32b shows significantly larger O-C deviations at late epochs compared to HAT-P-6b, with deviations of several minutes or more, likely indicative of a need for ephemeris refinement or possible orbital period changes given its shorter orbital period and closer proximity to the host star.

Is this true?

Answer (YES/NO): NO